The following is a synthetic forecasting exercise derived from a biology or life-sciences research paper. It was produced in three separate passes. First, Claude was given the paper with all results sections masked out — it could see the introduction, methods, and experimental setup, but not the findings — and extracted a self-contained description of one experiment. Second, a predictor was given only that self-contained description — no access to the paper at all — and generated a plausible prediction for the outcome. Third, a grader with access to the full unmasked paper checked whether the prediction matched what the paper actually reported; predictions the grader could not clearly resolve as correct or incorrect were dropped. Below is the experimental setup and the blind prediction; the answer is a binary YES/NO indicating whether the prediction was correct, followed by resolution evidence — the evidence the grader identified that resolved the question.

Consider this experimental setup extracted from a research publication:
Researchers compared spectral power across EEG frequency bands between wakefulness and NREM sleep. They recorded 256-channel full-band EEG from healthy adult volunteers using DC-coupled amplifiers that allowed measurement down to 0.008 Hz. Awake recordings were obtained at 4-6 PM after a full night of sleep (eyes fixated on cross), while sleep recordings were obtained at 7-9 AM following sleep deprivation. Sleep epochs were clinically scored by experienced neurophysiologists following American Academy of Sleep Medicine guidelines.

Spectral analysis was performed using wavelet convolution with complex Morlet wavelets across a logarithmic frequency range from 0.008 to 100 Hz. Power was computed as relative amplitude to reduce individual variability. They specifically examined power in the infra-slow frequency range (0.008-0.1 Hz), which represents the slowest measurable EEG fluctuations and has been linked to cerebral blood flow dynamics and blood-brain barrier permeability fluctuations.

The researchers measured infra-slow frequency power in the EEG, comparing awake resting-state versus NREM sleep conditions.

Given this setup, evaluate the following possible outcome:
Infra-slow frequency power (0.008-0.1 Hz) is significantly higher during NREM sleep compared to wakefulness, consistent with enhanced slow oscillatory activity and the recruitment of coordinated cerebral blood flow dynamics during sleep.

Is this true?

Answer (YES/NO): YES